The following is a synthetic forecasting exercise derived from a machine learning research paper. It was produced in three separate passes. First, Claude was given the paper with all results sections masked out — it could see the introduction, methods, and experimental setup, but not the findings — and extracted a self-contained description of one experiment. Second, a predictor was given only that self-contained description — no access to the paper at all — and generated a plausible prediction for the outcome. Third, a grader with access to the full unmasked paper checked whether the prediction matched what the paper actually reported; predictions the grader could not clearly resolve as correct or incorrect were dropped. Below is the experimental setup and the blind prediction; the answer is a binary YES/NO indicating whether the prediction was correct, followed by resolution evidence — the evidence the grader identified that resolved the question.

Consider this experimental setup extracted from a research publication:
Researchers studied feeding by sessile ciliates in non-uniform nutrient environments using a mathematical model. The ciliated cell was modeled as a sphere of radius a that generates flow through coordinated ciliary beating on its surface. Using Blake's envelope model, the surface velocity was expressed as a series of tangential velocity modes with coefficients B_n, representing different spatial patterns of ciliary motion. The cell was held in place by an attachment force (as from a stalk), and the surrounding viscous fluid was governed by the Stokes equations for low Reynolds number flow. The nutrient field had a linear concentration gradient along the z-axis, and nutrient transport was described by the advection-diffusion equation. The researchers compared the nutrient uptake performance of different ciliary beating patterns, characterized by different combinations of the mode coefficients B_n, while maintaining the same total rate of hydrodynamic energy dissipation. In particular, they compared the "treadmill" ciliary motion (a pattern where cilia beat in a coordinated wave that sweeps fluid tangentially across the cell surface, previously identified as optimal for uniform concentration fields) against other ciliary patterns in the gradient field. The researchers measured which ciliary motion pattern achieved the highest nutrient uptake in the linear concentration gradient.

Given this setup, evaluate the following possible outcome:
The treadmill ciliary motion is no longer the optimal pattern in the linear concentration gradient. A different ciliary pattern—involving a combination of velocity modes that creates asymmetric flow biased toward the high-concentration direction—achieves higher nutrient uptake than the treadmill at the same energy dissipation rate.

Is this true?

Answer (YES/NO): NO